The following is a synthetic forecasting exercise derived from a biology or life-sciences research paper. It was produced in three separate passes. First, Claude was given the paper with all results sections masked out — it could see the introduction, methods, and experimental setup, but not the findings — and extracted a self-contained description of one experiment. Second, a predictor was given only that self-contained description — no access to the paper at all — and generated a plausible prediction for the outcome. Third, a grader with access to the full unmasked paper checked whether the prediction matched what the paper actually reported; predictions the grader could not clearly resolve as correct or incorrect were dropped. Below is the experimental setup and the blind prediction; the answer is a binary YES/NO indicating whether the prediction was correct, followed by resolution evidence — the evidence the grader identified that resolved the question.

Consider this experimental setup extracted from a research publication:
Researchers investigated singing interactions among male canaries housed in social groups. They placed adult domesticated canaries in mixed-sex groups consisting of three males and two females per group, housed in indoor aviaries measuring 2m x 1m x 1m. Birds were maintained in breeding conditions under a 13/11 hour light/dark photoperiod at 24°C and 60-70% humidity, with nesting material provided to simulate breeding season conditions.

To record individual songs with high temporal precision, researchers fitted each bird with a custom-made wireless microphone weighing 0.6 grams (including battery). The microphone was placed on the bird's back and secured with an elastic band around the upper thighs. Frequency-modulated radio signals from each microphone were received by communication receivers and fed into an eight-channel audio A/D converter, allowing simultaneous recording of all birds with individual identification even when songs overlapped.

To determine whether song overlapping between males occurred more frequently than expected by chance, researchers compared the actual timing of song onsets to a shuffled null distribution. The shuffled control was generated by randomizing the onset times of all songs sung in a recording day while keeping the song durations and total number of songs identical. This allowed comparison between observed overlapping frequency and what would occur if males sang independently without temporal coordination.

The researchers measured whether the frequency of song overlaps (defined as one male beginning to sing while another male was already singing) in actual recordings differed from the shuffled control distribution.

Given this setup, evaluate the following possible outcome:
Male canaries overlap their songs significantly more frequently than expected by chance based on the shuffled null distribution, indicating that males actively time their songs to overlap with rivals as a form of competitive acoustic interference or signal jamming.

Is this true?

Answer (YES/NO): YES